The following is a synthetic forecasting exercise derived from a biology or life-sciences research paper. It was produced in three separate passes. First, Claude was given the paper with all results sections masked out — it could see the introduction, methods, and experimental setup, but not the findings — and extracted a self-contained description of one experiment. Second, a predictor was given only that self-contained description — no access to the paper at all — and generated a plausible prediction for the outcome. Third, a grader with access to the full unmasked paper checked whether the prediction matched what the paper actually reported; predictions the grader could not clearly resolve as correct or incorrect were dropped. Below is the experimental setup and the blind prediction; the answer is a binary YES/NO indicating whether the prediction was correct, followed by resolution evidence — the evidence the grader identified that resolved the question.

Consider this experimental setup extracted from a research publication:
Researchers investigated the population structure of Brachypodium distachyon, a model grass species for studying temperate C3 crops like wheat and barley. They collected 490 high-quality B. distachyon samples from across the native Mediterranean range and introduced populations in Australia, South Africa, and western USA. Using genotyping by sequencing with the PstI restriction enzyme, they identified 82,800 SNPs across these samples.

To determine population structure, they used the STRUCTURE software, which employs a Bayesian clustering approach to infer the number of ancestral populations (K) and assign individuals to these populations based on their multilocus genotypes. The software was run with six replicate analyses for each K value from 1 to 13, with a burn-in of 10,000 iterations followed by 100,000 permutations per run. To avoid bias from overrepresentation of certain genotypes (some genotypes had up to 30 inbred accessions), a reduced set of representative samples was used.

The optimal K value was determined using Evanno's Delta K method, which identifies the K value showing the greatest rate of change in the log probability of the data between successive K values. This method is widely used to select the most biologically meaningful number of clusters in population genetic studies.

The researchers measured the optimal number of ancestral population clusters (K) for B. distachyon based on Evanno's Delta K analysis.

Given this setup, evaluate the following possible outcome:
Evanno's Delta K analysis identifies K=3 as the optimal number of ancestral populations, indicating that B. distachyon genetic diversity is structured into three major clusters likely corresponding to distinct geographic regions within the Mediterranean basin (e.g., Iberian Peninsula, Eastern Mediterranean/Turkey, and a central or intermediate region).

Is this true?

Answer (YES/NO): YES